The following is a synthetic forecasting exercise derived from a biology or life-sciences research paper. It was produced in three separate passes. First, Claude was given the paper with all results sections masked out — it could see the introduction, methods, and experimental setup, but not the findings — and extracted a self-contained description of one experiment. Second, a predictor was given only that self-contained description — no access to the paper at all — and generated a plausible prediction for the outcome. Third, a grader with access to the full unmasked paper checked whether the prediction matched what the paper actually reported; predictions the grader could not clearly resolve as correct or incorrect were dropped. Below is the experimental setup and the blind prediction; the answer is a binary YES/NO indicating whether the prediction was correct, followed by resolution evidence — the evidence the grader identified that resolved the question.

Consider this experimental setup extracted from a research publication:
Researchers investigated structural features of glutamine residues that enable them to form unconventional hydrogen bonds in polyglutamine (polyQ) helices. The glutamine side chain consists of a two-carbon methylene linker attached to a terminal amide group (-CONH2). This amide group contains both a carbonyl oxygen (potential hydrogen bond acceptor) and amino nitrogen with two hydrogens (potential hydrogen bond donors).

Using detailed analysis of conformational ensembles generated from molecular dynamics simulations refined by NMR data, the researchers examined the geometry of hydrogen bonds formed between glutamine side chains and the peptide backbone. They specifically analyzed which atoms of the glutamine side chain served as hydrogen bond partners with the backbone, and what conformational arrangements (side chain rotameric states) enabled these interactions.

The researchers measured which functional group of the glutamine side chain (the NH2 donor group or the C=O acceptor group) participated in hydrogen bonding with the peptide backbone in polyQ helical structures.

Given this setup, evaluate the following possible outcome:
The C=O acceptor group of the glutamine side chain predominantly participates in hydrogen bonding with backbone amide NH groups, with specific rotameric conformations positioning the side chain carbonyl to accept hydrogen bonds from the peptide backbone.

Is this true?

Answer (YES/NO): NO